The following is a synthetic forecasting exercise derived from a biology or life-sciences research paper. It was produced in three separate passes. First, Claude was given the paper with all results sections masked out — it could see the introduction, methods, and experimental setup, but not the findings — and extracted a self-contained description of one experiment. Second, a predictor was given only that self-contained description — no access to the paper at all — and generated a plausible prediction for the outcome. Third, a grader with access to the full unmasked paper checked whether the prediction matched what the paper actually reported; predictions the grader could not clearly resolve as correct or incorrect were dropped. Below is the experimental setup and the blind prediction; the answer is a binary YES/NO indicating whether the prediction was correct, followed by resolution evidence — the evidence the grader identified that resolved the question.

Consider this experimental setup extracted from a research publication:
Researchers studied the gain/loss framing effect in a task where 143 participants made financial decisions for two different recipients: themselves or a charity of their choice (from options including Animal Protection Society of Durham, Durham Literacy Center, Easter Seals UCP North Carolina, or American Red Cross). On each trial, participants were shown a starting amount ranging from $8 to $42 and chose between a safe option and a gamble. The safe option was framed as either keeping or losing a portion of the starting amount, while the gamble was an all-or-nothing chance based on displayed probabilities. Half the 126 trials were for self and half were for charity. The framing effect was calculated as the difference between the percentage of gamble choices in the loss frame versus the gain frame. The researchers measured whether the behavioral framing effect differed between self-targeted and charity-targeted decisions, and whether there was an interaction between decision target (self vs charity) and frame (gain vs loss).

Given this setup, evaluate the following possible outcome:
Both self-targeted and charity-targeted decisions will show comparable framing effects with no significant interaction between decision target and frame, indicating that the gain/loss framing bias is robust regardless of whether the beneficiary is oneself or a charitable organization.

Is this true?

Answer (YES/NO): YES